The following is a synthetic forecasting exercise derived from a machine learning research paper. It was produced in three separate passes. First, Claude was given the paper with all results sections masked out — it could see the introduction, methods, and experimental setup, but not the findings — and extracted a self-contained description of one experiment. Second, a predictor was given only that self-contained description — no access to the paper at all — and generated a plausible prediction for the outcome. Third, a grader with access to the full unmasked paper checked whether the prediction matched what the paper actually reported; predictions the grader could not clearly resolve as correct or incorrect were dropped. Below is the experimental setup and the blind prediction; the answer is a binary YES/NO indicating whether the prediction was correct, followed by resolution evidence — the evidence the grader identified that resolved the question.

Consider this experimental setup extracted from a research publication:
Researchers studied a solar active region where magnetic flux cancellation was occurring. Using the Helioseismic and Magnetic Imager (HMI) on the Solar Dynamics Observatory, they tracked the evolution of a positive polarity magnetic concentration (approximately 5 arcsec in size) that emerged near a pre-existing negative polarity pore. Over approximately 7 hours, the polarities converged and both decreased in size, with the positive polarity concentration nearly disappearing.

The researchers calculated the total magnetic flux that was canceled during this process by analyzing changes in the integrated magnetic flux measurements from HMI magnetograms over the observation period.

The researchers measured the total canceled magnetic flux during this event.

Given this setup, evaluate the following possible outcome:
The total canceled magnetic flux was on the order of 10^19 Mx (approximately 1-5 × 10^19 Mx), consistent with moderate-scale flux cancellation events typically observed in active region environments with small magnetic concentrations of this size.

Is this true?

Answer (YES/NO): YES